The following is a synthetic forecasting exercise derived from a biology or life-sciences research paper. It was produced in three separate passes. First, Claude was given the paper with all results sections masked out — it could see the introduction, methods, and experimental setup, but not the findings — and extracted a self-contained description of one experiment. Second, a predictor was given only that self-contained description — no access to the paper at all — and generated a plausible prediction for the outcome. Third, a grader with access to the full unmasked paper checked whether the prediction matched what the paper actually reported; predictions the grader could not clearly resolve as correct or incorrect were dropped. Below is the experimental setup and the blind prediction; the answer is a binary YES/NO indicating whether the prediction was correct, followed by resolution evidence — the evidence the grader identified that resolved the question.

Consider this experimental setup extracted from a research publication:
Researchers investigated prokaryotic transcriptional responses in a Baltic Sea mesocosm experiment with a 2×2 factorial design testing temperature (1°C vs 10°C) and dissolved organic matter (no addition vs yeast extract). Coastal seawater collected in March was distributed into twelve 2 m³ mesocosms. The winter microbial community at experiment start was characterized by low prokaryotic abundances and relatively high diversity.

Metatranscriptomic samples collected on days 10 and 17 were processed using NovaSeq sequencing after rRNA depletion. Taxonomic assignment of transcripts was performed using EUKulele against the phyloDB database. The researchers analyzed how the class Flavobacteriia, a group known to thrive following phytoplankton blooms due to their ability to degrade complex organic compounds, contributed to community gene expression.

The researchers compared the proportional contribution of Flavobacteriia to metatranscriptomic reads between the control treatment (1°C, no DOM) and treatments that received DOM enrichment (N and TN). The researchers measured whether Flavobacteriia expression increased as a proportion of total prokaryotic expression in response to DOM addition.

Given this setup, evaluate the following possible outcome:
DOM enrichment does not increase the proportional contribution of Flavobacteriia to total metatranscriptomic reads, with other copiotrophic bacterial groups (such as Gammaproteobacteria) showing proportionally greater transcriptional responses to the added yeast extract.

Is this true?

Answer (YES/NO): NO